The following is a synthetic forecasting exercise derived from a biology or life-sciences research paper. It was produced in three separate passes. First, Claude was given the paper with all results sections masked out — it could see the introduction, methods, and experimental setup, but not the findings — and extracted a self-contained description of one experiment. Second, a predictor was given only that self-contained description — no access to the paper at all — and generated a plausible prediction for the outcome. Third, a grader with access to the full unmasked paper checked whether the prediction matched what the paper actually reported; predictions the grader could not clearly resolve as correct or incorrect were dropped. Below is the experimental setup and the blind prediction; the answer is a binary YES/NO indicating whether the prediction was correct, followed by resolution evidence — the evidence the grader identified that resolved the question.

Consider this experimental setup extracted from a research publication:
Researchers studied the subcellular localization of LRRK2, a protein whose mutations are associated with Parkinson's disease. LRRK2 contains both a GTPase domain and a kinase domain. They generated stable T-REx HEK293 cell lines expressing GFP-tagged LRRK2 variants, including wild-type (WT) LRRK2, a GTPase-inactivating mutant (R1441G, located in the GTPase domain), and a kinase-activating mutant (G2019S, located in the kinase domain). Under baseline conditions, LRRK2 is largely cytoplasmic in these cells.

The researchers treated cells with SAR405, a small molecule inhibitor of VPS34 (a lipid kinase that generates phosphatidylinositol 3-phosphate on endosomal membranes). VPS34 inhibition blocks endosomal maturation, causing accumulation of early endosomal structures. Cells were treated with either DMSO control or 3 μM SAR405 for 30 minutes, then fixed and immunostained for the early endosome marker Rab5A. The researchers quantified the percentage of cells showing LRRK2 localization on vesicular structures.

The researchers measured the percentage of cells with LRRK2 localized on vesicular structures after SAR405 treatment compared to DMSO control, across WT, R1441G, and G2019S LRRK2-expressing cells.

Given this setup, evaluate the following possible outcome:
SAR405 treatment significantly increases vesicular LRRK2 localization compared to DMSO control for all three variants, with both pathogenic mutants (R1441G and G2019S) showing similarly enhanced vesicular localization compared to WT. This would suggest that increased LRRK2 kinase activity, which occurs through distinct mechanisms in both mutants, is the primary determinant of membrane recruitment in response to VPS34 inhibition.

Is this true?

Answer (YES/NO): NO